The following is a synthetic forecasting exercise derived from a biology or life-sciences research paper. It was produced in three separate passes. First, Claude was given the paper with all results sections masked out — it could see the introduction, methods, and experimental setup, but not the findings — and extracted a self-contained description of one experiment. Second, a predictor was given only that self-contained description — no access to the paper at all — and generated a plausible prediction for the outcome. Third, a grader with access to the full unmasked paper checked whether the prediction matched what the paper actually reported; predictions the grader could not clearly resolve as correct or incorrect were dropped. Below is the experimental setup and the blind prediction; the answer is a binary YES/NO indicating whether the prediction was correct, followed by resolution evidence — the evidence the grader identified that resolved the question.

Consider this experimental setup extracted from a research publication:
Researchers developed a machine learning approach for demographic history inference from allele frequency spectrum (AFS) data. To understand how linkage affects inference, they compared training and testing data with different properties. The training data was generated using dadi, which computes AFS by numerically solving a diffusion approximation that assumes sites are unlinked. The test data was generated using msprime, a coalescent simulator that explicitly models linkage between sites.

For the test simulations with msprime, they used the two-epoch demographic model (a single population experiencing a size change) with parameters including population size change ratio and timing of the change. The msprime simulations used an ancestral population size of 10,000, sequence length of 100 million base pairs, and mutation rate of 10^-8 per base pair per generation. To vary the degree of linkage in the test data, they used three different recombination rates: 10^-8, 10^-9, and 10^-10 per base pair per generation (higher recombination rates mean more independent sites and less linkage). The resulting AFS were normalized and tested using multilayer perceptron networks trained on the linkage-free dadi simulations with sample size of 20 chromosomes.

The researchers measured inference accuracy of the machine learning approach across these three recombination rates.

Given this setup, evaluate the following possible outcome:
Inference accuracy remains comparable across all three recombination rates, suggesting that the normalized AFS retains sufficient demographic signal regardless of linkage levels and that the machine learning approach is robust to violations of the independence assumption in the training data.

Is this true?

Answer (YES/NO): NO